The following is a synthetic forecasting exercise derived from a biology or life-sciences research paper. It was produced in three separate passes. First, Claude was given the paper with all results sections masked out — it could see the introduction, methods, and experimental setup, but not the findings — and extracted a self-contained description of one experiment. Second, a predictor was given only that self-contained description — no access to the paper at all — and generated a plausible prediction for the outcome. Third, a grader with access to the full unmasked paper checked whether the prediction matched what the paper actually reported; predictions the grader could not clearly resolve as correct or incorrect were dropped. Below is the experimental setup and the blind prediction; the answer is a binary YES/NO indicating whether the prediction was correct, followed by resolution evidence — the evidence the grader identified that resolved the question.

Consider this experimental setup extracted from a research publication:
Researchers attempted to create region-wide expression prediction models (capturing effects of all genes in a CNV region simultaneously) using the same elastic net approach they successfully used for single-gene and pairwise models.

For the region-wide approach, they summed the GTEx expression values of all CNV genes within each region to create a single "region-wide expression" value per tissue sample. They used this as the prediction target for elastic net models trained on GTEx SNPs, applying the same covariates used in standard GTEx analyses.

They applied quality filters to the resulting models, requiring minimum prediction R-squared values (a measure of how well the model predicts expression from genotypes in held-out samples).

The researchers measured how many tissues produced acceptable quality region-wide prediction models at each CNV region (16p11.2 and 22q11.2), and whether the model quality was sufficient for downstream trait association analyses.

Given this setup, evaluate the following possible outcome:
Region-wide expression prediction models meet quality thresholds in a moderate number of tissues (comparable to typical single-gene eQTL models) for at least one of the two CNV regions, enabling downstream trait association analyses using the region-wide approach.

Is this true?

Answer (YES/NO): NO